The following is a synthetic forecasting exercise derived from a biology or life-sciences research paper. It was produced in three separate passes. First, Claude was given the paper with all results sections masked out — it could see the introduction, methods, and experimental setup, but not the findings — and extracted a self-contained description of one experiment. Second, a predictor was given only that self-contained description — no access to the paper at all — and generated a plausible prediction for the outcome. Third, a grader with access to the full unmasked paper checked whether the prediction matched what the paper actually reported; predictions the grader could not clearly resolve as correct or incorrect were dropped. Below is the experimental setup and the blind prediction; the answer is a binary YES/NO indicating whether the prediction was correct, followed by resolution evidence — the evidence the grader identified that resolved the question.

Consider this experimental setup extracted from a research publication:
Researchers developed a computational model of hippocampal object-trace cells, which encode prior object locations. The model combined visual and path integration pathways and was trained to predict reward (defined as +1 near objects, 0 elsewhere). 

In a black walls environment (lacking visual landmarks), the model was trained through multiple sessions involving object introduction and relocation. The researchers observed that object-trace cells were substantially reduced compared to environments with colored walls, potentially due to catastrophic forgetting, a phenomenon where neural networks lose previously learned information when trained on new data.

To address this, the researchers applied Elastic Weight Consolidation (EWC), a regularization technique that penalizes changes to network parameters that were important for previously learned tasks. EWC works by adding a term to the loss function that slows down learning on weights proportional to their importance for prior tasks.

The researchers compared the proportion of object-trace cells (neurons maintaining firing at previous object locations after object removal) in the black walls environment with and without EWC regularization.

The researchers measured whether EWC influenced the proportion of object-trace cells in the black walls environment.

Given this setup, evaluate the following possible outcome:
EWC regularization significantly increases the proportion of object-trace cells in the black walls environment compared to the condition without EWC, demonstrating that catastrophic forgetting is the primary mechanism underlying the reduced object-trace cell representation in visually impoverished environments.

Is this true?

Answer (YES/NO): NO